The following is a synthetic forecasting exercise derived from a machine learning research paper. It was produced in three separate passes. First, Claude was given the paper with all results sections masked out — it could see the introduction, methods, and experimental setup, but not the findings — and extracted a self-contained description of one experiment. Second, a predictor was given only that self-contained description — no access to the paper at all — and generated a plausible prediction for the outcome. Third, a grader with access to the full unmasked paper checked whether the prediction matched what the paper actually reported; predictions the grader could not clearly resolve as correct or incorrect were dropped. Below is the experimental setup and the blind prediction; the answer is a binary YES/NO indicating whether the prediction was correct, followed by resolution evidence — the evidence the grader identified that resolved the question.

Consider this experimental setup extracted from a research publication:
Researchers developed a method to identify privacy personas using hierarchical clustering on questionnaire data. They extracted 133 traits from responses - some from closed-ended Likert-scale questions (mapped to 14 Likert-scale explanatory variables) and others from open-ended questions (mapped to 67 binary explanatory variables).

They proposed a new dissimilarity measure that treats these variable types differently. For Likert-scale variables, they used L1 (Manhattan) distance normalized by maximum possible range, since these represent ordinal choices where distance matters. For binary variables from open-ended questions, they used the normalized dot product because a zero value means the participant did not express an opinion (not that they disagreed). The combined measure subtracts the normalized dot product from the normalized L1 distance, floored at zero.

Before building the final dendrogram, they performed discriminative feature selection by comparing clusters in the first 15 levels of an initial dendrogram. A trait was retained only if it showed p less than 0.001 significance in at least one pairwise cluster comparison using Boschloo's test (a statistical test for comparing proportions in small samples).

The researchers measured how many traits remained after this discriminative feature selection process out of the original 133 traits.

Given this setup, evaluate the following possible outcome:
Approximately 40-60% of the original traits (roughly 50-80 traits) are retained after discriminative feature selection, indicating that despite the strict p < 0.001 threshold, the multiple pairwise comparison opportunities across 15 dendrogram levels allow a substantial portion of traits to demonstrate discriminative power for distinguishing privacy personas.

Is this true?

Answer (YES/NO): YES